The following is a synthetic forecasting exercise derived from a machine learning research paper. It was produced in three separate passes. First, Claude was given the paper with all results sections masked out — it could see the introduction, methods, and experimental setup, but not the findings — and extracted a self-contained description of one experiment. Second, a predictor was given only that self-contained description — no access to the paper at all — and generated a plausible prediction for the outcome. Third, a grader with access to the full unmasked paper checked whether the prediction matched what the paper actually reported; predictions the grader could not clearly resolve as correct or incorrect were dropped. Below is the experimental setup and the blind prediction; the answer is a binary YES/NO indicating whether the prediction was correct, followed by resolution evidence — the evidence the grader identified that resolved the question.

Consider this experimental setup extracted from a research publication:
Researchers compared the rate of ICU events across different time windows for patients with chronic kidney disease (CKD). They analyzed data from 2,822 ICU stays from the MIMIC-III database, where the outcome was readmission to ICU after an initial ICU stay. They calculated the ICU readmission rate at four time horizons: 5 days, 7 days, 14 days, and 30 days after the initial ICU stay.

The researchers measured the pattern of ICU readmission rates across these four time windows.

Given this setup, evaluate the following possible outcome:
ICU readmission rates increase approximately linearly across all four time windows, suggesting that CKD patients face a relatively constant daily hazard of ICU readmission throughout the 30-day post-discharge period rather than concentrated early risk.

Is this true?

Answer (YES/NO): NO